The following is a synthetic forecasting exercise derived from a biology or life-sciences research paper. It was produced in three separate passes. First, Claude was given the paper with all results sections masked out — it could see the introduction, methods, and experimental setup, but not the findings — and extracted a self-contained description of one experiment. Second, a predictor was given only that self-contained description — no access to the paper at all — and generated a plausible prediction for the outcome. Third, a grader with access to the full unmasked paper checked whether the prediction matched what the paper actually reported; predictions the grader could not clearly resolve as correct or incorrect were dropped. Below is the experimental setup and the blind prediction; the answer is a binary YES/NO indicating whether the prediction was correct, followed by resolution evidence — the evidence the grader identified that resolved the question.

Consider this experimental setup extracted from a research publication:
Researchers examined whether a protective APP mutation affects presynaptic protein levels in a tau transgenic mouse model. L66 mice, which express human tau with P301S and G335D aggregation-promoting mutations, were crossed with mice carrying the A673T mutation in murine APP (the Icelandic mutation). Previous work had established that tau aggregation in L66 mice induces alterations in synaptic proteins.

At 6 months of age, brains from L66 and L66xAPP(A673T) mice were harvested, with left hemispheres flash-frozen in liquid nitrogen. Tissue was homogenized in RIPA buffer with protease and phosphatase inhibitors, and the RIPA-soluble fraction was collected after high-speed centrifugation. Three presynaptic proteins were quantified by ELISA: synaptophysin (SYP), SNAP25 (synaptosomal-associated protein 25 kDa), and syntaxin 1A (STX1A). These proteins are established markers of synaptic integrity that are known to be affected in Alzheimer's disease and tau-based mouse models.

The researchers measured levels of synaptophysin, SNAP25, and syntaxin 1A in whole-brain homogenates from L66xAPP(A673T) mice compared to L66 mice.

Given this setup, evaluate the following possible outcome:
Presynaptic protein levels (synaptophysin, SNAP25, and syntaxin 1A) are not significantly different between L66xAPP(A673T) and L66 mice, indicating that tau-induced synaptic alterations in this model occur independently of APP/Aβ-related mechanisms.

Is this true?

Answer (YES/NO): YES